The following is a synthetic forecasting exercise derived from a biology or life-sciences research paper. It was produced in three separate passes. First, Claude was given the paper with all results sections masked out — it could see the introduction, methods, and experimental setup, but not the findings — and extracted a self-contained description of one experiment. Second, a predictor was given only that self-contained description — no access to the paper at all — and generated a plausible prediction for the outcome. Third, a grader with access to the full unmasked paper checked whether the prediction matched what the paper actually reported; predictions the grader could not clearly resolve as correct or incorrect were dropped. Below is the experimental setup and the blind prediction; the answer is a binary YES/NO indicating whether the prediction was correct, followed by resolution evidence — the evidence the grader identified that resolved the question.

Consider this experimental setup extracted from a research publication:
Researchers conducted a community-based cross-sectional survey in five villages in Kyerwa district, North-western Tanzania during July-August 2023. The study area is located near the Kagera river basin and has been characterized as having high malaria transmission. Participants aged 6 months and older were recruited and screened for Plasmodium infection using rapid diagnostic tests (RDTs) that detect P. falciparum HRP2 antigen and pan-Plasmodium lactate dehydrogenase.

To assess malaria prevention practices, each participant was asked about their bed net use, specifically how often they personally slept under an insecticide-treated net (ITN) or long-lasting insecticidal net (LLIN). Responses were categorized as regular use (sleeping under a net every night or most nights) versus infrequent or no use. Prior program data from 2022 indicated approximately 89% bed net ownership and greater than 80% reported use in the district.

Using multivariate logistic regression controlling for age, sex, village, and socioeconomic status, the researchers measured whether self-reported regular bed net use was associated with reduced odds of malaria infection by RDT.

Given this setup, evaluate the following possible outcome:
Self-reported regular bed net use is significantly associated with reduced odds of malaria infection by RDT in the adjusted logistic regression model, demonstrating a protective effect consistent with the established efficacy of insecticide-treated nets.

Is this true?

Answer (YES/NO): YES